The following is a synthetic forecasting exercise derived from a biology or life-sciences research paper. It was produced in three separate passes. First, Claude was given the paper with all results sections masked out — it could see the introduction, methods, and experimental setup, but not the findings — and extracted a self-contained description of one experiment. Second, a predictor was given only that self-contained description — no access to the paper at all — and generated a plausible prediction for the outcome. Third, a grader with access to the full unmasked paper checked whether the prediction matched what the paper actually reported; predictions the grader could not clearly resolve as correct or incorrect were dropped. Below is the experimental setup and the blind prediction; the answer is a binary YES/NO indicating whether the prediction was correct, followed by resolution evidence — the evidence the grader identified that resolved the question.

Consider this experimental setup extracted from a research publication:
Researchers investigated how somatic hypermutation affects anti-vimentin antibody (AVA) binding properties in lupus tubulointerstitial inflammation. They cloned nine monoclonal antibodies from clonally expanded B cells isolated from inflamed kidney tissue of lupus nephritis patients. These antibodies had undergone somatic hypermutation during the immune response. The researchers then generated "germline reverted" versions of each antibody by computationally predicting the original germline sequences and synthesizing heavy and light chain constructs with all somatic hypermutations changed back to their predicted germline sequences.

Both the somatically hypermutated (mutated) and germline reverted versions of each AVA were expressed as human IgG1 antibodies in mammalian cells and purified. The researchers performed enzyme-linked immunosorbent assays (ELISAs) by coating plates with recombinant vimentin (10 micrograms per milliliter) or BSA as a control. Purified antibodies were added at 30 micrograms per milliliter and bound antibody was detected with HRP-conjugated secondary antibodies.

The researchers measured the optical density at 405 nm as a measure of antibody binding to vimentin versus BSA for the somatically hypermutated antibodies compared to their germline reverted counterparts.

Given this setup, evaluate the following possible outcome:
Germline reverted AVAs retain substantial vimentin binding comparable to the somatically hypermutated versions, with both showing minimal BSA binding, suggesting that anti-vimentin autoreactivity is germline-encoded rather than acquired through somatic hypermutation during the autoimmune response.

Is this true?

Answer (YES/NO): NO